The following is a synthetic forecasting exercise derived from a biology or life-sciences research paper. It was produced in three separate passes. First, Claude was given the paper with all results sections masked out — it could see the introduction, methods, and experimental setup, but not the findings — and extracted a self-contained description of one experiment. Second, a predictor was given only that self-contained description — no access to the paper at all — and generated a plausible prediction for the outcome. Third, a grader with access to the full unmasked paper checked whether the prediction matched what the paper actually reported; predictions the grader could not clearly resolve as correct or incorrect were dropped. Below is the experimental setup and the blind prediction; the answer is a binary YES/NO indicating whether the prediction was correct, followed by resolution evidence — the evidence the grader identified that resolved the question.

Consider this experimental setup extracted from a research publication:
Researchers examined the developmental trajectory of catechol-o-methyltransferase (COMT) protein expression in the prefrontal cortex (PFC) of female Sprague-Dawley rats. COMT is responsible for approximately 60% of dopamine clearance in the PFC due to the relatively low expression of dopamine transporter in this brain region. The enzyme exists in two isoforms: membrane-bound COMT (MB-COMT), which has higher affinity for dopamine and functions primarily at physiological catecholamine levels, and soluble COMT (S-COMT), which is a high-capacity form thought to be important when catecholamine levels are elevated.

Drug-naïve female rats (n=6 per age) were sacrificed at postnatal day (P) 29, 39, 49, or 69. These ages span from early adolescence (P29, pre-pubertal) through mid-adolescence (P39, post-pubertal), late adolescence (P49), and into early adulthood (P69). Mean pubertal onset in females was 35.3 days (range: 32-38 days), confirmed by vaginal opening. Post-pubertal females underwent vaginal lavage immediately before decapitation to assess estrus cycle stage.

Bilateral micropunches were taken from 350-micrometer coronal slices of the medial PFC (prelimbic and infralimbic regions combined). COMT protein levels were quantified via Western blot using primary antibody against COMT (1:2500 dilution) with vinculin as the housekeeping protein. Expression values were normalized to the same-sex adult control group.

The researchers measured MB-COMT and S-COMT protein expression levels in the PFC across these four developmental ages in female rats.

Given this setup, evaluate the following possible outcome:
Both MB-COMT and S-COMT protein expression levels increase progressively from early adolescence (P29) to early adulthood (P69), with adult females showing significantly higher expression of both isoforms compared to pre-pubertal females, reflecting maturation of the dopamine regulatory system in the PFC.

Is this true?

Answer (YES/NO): NO